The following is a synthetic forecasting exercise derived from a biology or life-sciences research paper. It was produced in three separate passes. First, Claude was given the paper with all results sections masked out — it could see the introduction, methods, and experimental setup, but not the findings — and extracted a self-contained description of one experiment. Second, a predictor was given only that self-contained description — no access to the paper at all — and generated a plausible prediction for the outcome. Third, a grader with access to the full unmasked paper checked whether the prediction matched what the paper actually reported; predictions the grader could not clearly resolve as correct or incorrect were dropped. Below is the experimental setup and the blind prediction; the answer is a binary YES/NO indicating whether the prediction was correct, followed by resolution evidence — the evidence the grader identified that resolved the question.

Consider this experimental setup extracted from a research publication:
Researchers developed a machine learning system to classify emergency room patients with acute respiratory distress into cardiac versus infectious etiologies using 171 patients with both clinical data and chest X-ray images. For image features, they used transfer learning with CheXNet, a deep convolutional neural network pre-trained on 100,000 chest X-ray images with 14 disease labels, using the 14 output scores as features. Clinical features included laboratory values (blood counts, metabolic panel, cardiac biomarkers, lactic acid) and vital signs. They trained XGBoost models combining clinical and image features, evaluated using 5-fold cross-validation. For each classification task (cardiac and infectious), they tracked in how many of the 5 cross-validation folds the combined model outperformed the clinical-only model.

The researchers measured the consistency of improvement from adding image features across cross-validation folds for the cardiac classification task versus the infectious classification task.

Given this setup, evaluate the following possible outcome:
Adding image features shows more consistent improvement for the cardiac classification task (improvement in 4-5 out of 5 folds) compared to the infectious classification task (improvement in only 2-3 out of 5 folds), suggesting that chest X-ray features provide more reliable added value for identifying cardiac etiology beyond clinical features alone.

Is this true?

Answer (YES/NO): YES